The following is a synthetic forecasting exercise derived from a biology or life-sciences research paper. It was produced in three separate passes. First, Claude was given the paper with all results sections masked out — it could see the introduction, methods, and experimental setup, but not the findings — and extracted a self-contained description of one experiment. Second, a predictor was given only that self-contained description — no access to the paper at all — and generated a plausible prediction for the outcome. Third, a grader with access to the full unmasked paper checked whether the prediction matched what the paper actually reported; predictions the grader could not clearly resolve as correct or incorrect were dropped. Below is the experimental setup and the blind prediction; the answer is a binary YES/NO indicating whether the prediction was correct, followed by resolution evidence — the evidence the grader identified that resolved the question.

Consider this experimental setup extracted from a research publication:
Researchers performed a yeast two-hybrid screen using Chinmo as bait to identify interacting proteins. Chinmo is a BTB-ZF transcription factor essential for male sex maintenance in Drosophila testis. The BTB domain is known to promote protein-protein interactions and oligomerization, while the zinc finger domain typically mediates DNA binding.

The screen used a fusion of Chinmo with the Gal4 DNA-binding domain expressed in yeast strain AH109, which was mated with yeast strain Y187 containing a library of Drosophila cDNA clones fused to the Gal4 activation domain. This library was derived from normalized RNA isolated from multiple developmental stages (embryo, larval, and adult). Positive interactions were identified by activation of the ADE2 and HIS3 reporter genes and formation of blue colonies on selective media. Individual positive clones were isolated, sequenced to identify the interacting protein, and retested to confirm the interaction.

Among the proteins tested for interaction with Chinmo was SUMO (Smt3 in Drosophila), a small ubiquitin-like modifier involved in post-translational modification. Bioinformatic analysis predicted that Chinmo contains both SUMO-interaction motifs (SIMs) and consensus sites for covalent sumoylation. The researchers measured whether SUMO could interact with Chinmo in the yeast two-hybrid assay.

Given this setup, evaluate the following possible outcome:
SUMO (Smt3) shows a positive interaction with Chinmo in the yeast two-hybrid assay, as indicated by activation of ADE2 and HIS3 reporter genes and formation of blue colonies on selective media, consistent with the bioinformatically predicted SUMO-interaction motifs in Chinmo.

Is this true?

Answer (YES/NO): YES